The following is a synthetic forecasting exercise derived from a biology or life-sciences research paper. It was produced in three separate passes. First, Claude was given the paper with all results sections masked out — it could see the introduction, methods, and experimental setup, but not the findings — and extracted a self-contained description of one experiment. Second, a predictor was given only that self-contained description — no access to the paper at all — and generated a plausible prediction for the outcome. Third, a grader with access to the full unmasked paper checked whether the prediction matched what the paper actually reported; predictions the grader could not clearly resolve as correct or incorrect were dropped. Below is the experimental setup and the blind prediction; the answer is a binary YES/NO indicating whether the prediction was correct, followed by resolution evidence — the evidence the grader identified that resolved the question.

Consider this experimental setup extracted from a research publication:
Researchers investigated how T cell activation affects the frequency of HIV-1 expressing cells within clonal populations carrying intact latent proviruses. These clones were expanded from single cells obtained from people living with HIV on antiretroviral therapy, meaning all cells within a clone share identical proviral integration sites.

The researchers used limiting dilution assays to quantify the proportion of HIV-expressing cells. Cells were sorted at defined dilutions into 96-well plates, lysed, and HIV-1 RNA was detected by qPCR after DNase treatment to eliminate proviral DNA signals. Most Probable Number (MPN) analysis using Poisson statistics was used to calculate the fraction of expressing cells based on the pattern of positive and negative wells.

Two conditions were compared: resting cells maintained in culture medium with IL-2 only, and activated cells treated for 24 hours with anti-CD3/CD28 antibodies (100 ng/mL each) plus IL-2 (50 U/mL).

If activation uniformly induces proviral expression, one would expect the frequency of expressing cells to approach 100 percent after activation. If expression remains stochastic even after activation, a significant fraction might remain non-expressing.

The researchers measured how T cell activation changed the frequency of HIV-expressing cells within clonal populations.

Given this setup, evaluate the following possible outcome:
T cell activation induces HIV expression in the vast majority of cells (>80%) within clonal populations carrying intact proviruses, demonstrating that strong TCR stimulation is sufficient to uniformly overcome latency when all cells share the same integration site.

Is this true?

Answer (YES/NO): NO